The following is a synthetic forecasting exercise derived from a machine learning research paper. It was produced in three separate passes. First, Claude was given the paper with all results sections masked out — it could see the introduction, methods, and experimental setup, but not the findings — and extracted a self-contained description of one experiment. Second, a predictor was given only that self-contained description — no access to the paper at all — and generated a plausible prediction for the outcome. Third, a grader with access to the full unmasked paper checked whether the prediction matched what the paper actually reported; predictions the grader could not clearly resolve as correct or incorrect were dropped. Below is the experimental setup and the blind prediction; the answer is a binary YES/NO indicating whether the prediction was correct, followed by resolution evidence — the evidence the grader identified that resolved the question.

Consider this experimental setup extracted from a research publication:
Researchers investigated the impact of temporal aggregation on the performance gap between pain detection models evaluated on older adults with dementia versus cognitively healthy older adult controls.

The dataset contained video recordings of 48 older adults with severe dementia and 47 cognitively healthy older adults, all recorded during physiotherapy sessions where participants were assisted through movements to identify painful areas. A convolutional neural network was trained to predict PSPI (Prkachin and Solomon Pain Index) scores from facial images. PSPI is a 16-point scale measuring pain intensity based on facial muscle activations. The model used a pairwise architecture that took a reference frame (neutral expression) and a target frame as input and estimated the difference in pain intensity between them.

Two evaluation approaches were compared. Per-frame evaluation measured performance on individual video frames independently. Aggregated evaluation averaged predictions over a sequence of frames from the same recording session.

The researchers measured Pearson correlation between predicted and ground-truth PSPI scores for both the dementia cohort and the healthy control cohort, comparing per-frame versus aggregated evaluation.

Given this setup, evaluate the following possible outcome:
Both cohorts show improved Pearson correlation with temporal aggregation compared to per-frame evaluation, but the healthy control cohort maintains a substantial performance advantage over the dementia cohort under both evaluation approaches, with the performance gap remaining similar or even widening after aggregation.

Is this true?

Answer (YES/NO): NO